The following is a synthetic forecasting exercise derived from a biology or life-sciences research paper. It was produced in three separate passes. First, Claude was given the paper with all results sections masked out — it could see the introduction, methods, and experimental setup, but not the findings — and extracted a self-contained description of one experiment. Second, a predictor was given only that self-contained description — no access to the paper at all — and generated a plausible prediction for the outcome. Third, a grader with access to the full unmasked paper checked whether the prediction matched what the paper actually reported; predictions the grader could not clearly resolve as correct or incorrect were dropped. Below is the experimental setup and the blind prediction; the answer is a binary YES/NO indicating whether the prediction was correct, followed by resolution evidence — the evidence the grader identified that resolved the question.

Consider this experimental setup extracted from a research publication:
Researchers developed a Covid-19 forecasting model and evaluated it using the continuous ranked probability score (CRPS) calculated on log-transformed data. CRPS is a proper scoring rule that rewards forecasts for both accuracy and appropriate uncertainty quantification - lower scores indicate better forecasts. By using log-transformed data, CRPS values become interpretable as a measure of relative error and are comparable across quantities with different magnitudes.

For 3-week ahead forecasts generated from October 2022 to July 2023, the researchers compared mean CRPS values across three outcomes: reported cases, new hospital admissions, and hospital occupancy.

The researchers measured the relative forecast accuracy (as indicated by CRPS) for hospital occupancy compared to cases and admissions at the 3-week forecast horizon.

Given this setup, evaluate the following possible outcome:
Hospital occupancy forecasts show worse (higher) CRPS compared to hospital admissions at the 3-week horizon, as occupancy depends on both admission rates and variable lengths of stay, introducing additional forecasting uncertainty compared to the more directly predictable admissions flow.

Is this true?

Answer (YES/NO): NO